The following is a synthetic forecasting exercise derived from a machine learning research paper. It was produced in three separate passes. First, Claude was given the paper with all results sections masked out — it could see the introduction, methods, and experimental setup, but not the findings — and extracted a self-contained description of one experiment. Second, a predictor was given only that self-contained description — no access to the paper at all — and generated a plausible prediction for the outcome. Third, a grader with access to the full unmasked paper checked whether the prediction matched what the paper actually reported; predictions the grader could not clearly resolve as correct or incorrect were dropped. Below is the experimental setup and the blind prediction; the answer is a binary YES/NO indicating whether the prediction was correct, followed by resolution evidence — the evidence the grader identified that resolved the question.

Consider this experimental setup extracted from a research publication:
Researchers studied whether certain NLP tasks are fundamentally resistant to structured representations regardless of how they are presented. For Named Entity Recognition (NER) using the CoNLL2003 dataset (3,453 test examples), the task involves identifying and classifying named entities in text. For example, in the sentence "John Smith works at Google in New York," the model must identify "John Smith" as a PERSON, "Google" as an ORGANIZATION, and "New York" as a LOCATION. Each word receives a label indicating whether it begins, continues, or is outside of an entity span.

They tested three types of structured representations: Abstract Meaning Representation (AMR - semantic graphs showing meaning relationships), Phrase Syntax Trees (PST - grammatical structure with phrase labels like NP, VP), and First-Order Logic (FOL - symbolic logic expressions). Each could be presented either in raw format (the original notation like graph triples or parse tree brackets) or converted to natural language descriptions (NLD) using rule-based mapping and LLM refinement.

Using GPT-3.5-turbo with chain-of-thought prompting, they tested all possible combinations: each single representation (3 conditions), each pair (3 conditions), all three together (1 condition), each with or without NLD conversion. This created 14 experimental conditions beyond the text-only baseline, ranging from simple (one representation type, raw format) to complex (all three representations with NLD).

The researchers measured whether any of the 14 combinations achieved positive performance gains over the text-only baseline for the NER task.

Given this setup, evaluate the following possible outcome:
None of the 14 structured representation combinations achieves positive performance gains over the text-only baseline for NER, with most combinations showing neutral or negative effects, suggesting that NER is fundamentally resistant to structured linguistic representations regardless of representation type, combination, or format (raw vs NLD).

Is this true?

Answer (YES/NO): YES